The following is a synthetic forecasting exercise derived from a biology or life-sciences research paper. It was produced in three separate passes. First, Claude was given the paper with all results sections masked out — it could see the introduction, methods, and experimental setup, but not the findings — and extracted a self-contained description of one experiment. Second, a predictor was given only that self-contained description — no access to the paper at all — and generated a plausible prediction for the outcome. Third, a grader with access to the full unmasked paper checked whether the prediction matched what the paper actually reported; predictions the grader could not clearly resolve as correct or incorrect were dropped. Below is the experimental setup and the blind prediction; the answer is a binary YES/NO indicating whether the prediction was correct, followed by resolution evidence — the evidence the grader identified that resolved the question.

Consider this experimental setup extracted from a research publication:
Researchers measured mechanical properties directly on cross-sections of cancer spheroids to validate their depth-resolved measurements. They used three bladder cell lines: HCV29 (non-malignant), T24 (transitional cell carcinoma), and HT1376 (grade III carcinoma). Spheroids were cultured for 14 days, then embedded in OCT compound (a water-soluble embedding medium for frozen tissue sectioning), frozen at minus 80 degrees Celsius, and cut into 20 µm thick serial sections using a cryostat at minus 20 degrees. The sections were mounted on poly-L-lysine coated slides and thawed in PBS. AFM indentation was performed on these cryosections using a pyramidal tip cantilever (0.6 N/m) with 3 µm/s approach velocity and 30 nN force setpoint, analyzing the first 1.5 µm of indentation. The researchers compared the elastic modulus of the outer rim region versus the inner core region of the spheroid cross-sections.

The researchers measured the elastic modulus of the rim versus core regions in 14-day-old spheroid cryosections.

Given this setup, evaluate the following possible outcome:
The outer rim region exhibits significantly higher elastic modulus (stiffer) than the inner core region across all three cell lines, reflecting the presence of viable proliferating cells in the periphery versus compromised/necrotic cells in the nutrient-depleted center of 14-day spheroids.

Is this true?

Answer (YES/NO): NO